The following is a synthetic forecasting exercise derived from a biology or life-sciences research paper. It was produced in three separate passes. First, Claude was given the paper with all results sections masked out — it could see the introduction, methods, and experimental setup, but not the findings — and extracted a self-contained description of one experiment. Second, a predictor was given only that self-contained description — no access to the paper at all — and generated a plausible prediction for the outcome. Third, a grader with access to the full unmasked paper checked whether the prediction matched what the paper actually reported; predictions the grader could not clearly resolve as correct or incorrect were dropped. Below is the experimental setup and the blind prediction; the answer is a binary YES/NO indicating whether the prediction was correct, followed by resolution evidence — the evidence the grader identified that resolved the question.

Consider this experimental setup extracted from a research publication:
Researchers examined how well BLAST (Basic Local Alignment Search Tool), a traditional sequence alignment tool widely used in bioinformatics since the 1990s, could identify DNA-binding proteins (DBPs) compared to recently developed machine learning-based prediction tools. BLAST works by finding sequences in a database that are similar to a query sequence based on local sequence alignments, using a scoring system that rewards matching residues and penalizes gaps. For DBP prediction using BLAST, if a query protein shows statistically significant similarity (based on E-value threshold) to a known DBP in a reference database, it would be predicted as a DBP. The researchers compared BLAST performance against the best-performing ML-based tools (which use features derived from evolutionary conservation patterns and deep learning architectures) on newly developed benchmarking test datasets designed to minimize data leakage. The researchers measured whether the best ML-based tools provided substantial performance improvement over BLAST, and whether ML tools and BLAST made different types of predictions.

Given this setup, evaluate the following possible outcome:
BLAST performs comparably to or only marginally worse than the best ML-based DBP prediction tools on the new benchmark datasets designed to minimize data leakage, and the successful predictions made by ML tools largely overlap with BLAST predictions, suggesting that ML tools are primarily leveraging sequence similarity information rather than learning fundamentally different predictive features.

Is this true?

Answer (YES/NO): NO